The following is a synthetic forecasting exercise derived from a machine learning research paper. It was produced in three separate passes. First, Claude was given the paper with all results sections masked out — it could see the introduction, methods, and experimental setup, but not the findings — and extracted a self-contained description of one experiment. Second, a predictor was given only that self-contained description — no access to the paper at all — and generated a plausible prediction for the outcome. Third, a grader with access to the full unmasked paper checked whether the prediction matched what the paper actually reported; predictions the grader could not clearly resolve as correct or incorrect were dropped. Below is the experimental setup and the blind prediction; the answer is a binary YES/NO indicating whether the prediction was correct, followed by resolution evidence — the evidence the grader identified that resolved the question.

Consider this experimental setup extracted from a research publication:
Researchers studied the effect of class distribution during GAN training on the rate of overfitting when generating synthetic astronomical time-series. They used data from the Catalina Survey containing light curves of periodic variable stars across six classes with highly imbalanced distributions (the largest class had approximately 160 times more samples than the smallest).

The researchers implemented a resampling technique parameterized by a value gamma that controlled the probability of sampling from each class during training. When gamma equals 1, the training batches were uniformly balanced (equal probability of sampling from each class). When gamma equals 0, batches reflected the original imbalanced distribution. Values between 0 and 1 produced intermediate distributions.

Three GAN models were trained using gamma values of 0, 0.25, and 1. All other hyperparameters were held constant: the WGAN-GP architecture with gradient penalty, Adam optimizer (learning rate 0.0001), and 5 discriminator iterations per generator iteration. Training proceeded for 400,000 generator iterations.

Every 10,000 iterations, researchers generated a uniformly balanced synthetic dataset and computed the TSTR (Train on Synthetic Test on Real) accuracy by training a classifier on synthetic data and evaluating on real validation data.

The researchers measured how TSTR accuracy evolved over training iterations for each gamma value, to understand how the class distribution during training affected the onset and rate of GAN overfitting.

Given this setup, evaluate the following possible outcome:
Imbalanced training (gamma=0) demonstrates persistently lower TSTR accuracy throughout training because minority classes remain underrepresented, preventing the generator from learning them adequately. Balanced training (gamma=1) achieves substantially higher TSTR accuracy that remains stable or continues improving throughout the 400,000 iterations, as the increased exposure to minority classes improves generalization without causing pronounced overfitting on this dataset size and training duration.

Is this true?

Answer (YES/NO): NO